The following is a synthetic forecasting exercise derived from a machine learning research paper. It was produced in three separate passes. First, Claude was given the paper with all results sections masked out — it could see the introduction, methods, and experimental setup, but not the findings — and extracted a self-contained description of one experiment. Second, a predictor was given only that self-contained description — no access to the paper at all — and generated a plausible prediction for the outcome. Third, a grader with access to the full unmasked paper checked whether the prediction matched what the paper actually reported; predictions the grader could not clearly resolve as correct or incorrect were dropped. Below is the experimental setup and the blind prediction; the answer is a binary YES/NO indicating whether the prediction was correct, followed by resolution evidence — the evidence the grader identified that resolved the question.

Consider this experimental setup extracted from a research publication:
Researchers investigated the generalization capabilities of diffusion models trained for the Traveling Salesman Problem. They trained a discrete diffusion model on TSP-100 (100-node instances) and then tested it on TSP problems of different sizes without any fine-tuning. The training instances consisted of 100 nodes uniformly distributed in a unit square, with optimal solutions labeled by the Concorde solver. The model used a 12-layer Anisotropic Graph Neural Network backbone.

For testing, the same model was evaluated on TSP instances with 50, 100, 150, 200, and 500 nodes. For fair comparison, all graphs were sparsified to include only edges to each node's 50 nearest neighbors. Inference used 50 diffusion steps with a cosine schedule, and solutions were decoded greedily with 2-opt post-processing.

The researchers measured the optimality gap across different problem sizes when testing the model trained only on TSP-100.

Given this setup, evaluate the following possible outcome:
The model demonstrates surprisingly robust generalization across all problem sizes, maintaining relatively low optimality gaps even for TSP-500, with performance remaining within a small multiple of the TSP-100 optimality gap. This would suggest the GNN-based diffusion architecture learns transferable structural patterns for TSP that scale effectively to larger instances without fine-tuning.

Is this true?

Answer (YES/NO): YES